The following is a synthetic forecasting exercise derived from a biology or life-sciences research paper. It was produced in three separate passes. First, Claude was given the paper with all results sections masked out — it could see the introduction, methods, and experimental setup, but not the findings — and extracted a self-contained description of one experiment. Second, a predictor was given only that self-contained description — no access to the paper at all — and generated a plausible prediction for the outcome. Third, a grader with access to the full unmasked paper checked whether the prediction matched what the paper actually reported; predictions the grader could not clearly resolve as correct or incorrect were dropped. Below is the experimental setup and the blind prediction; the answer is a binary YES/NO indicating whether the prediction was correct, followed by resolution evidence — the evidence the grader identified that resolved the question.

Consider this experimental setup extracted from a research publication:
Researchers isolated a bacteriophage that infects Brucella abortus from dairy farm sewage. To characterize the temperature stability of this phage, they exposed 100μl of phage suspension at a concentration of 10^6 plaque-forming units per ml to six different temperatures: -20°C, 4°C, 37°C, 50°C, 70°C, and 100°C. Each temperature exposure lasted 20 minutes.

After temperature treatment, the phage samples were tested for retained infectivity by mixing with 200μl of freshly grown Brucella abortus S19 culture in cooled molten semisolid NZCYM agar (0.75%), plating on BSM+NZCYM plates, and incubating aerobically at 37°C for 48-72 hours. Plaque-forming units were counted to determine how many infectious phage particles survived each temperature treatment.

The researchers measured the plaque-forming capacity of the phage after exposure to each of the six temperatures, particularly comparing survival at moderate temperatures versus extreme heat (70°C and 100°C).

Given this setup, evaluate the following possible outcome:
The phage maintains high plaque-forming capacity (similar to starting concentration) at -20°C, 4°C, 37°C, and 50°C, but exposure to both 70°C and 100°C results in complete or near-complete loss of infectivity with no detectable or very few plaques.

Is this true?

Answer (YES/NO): NO